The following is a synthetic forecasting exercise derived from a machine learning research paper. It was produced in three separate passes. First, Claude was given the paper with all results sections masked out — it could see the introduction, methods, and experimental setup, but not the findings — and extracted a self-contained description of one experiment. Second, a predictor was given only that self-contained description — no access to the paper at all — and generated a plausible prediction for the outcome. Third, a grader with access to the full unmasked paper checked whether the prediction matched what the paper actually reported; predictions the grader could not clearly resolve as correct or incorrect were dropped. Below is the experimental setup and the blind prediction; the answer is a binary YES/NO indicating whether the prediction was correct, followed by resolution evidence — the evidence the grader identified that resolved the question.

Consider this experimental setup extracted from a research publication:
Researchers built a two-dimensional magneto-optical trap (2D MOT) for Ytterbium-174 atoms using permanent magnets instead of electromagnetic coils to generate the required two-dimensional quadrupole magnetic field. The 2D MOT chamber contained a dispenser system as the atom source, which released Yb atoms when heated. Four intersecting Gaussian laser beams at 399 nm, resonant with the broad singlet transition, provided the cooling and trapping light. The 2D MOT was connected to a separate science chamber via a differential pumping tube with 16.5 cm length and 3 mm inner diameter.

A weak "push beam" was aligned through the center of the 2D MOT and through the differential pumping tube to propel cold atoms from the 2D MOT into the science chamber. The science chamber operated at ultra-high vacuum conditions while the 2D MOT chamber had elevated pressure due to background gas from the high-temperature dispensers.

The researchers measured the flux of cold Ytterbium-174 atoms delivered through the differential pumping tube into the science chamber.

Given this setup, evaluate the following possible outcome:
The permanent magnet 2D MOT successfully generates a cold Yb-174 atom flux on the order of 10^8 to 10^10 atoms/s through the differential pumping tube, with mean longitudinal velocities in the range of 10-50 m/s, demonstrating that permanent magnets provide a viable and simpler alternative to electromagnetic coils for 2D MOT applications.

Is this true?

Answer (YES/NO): NO